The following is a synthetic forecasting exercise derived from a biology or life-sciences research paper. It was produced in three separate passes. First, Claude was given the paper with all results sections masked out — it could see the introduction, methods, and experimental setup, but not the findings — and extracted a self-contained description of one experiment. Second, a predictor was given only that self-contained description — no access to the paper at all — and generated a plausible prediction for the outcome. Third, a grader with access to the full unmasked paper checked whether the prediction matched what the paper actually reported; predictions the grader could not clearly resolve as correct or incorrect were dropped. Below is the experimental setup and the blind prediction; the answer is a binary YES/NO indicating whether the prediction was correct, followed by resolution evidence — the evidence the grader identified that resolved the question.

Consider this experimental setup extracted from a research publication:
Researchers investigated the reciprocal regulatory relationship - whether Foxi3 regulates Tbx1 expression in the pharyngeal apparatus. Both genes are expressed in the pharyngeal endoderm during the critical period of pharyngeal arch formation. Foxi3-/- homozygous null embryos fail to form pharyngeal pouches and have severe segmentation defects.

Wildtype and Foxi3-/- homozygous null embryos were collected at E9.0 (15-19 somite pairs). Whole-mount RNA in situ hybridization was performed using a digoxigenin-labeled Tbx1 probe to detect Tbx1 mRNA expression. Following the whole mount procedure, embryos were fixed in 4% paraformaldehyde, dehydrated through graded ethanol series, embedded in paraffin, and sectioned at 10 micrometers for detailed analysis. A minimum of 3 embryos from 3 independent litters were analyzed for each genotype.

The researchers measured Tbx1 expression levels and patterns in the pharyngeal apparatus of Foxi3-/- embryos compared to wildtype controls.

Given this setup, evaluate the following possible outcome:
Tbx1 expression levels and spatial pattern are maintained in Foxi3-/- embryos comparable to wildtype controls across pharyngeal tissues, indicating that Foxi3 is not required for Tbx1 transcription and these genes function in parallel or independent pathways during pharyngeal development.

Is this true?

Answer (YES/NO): NO